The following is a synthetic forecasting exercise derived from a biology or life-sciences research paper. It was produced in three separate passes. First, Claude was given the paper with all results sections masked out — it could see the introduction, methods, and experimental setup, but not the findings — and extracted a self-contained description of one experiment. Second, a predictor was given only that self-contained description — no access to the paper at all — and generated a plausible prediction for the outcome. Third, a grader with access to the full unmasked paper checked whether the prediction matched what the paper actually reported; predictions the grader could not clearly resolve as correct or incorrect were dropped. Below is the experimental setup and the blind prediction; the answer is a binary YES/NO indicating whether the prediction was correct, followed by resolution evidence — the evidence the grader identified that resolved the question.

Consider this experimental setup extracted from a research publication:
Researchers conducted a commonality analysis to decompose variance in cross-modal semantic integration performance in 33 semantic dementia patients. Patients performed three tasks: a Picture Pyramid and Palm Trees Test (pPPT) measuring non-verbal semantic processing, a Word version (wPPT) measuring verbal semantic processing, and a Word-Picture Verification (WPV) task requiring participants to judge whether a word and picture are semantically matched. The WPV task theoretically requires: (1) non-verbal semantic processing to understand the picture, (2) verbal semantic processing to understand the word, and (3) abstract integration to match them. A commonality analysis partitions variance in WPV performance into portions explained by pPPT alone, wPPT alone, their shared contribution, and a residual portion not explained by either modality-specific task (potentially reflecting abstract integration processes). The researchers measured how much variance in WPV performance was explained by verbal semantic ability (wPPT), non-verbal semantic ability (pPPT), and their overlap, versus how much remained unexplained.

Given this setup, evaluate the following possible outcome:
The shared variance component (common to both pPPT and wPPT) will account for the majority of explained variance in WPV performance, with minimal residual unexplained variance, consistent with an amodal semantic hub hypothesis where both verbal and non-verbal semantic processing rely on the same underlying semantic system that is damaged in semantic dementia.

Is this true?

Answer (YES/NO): NO